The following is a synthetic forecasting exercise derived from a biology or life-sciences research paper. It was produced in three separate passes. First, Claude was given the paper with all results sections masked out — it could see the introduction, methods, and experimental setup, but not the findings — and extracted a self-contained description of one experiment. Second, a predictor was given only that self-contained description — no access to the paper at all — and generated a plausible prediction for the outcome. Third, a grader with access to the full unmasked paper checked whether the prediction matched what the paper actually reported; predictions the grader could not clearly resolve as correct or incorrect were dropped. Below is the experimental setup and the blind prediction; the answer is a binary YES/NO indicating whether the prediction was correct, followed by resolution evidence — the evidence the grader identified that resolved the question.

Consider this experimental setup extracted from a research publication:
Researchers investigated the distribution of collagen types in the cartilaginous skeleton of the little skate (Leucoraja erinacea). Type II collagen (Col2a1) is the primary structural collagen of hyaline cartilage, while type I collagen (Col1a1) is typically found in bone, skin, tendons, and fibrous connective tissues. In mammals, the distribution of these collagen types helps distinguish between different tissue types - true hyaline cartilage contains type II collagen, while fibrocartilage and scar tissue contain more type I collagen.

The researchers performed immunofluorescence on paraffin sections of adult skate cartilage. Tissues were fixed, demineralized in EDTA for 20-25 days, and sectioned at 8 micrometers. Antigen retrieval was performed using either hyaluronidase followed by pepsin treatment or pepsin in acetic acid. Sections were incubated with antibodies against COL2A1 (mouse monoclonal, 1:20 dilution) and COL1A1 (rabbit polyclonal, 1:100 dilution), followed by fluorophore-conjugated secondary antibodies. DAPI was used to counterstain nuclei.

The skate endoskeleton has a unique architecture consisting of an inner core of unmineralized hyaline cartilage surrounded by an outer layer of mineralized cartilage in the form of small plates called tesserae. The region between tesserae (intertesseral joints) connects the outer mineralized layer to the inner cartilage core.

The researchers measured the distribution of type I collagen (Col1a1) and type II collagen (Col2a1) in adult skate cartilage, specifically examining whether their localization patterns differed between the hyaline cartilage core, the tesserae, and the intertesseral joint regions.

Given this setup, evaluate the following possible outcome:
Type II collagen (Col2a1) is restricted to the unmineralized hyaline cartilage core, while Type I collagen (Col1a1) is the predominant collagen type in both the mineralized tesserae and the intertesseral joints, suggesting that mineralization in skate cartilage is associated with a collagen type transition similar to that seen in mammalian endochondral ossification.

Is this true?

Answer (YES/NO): NO